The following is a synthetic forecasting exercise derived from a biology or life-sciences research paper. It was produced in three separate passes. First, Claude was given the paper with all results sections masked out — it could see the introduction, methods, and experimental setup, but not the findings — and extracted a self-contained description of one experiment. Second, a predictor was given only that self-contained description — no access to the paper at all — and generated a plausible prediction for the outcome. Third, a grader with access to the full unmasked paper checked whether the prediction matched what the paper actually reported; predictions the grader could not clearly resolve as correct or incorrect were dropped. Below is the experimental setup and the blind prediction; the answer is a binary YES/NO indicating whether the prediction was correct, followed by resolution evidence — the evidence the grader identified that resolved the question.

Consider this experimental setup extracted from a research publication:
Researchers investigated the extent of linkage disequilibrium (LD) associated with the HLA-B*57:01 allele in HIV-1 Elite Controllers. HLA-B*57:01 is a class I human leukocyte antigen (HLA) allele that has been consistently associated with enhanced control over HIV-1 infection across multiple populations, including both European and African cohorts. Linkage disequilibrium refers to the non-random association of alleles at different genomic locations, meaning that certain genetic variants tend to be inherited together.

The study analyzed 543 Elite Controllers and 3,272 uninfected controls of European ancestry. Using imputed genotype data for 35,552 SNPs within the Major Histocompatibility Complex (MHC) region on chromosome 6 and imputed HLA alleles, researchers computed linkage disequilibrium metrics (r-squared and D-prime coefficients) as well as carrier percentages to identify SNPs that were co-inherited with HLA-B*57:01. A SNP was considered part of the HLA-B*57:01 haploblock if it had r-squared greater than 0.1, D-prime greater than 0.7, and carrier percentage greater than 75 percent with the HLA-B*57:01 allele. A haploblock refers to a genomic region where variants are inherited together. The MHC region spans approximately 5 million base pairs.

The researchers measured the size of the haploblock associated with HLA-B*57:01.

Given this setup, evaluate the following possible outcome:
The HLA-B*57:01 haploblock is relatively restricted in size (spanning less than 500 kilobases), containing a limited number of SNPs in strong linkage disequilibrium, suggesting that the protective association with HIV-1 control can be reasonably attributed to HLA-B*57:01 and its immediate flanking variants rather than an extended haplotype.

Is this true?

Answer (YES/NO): NO